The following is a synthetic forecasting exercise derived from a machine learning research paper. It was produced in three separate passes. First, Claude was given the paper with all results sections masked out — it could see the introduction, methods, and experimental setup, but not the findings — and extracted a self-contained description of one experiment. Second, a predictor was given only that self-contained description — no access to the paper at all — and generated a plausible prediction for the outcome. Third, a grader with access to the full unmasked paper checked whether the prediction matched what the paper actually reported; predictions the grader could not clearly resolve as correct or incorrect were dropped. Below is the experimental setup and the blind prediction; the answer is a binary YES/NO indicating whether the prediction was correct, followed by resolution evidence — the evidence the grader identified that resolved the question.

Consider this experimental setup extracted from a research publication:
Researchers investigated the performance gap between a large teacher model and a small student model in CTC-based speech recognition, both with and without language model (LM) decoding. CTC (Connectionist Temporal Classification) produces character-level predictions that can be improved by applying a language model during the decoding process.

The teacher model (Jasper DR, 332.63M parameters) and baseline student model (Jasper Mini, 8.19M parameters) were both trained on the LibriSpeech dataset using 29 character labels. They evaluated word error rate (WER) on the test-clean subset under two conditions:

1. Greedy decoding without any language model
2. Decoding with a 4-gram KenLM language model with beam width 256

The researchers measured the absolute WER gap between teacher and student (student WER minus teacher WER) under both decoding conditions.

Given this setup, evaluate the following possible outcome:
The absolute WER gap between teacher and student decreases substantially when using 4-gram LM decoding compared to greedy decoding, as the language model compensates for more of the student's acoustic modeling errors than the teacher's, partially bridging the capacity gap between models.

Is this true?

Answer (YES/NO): YES